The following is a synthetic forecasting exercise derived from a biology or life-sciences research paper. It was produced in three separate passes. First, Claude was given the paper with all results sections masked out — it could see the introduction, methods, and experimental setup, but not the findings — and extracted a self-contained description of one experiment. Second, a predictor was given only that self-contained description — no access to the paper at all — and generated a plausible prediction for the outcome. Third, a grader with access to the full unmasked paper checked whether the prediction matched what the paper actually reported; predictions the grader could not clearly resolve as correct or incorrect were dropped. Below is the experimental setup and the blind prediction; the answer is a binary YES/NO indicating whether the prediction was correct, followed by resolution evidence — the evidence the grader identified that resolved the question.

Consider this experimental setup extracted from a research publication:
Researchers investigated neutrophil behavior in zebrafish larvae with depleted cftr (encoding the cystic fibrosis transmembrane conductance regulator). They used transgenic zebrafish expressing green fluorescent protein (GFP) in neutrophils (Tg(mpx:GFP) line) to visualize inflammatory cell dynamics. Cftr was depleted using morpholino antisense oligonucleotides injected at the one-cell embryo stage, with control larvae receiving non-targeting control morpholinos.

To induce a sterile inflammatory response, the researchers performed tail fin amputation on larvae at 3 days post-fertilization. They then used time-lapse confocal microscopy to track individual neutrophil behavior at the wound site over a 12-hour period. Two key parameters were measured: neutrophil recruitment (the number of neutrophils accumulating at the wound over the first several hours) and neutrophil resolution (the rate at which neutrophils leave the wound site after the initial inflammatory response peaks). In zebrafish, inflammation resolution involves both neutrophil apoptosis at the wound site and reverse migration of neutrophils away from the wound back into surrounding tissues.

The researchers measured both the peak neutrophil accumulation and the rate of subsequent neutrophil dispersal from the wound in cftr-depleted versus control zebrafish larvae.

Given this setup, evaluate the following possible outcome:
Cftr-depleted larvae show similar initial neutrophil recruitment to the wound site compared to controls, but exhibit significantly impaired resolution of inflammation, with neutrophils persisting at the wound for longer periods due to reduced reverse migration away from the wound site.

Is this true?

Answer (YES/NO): NO